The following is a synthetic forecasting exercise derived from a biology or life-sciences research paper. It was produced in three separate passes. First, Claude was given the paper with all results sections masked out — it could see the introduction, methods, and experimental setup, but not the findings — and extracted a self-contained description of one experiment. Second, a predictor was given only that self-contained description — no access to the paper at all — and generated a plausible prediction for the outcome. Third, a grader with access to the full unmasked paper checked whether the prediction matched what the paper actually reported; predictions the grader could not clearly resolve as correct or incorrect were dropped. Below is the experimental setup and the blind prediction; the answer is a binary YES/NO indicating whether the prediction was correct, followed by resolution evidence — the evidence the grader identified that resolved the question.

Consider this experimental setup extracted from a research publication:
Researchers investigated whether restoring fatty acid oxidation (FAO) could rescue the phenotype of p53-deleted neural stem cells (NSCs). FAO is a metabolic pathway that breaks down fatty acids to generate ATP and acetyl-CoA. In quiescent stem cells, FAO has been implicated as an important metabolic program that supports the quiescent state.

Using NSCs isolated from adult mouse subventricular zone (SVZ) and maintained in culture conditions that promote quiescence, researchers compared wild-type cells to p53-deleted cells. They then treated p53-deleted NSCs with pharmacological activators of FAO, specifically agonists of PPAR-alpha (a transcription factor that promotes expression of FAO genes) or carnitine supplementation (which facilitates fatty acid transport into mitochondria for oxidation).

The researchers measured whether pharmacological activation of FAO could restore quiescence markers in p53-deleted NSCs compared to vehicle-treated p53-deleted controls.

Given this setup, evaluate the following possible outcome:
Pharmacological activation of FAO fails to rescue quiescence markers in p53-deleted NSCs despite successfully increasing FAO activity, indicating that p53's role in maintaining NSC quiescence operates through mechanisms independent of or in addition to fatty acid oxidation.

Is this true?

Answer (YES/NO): NO